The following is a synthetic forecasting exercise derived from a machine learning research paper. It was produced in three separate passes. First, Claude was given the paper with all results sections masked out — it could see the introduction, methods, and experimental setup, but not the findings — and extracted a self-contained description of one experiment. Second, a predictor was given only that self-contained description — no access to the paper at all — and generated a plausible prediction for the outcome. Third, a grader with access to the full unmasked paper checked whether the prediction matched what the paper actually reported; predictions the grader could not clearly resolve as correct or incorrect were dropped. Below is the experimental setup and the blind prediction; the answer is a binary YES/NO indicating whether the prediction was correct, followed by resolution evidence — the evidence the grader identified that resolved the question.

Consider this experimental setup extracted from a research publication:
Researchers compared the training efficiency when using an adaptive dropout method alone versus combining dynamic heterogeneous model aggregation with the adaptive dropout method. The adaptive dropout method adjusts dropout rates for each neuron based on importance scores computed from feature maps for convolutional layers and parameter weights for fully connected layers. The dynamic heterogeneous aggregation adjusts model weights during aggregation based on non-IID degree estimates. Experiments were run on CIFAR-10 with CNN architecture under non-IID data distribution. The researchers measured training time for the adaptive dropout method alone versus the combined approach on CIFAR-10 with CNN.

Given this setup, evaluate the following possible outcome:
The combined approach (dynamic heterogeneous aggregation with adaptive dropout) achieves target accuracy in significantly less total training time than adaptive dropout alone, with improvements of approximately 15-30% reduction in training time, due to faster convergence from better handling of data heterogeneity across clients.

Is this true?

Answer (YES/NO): YES